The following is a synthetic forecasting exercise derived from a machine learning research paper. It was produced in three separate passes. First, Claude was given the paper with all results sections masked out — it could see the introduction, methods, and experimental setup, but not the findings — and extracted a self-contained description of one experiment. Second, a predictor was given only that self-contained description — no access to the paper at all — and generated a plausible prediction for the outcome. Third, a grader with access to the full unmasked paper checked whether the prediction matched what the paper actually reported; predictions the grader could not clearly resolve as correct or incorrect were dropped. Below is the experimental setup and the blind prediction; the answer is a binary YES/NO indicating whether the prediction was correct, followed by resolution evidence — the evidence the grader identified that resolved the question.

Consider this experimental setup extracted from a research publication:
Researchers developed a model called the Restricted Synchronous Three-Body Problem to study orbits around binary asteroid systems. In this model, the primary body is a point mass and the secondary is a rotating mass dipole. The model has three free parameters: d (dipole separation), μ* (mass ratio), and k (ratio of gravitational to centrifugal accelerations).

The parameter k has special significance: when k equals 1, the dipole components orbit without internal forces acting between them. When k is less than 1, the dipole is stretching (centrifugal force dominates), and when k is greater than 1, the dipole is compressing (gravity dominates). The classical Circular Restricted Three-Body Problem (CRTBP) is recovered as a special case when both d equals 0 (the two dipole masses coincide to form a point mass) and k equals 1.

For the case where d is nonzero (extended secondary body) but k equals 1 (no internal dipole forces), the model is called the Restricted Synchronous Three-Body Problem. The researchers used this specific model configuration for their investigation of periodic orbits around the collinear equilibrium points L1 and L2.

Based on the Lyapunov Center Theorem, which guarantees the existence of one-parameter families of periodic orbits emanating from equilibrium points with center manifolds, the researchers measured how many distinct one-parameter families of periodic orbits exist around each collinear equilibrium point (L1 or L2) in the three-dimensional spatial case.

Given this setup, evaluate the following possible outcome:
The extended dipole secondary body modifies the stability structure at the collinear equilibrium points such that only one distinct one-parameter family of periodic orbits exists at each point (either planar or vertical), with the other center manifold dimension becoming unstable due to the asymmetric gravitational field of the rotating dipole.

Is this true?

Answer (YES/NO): NO